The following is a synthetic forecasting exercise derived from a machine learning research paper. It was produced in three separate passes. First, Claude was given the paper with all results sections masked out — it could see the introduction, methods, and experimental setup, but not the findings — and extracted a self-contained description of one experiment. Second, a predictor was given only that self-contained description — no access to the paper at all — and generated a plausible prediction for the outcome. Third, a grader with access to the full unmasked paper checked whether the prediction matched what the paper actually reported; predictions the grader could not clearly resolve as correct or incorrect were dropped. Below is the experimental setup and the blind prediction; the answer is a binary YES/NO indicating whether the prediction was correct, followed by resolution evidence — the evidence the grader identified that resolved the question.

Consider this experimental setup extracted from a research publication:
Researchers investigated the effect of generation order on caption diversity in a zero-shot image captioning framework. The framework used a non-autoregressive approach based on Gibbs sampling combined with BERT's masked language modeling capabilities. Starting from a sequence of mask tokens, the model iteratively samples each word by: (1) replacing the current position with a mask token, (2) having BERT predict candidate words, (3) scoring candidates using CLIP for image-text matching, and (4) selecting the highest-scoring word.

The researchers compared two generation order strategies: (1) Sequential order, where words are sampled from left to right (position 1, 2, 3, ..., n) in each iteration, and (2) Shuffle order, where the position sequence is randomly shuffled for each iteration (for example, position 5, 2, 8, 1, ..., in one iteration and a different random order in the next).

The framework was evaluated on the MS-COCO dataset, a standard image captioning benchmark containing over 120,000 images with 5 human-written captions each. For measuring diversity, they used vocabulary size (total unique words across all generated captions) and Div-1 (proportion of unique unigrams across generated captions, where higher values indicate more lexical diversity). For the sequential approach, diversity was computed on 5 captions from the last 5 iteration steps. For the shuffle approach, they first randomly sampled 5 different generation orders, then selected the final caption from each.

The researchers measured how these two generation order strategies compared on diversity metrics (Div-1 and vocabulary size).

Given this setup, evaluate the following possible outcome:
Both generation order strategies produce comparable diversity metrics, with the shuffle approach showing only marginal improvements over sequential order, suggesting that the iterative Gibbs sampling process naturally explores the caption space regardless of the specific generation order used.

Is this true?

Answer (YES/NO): NO